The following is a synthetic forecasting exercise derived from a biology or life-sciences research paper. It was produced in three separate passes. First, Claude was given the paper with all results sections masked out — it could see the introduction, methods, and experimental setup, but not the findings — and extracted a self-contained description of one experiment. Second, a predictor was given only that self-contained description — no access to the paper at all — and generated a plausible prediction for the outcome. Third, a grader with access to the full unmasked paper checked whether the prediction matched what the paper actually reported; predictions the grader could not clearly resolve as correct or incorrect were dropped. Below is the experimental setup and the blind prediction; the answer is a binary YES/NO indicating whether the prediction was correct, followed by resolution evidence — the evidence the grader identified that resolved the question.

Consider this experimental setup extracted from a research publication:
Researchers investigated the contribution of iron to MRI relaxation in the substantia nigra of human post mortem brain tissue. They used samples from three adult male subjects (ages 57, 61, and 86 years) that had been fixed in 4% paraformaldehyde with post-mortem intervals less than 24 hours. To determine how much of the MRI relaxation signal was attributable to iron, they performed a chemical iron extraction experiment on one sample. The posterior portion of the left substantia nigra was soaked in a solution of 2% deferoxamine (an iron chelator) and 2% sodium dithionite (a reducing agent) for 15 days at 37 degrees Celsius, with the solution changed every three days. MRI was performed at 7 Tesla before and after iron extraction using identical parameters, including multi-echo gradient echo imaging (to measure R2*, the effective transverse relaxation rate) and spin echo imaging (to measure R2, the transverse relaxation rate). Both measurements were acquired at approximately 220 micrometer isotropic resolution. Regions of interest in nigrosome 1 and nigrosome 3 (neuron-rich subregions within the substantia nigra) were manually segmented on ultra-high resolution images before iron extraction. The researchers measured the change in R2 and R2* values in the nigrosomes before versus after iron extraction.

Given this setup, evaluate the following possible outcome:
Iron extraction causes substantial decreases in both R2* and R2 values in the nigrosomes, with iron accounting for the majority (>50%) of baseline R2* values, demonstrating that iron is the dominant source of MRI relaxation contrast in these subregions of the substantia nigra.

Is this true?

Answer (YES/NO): NO